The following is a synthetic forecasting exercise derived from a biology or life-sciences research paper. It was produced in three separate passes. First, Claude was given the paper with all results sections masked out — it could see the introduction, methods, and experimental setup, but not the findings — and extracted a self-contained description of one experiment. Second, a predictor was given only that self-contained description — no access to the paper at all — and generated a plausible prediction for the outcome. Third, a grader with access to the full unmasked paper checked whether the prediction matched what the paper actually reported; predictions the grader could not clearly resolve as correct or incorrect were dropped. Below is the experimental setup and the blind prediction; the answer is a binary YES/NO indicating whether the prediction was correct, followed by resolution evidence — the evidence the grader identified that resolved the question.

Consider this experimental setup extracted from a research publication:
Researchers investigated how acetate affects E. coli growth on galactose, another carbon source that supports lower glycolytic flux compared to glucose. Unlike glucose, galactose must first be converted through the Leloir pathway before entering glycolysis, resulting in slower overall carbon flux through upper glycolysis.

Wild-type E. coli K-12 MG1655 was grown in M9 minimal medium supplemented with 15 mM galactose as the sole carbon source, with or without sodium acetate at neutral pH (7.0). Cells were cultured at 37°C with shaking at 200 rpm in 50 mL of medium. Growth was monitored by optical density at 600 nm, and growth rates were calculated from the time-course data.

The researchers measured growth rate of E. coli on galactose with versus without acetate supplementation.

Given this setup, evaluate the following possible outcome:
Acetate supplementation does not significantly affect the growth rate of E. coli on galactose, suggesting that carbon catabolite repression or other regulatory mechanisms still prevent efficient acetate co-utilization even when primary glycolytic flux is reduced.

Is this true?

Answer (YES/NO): NO